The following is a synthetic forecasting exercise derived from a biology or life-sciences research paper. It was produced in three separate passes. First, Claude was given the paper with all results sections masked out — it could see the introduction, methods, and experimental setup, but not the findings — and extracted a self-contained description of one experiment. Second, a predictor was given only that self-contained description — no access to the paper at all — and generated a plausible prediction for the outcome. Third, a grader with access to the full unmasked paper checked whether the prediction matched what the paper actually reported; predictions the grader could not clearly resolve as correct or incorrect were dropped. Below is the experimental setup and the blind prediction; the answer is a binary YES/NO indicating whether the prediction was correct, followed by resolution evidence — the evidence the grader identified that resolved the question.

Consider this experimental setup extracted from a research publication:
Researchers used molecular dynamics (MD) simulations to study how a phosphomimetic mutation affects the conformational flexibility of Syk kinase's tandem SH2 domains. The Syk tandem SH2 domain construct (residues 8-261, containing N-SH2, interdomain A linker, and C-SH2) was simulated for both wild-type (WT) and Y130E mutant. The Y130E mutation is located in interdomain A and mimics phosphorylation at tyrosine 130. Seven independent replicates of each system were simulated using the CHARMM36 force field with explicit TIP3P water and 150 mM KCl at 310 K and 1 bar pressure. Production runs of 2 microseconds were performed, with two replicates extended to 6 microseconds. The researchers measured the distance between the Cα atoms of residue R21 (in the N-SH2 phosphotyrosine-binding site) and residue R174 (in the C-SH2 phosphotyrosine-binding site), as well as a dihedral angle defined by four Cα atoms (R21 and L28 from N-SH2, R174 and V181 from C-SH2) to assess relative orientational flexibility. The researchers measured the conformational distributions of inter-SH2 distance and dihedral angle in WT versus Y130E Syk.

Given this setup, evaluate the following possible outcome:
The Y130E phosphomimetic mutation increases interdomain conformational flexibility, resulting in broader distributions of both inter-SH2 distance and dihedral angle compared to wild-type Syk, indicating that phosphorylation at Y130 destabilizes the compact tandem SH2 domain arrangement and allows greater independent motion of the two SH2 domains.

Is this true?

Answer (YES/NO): YES